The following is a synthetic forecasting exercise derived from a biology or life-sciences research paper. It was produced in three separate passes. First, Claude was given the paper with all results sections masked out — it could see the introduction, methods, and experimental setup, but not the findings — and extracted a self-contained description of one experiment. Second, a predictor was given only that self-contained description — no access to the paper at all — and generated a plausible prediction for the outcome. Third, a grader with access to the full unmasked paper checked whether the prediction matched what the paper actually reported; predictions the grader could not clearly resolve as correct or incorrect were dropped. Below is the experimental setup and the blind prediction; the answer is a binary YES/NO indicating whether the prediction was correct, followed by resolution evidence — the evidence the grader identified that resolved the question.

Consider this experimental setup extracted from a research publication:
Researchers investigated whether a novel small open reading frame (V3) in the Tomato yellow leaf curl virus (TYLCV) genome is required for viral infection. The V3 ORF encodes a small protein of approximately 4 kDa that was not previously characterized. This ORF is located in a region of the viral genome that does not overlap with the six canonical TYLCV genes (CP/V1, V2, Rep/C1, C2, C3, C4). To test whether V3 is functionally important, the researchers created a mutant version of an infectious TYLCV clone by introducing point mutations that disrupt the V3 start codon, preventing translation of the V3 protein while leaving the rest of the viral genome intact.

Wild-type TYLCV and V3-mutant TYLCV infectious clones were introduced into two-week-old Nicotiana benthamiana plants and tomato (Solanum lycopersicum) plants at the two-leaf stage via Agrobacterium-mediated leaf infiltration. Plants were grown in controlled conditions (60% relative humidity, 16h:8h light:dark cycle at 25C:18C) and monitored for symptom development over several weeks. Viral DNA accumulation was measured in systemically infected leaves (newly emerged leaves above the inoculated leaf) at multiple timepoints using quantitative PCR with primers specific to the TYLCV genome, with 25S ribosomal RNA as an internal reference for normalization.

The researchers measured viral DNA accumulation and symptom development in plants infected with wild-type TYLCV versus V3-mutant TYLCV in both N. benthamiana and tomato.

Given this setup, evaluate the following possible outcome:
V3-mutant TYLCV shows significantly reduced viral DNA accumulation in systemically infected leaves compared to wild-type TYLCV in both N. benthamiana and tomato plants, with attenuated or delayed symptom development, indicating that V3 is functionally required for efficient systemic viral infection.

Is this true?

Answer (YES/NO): YES